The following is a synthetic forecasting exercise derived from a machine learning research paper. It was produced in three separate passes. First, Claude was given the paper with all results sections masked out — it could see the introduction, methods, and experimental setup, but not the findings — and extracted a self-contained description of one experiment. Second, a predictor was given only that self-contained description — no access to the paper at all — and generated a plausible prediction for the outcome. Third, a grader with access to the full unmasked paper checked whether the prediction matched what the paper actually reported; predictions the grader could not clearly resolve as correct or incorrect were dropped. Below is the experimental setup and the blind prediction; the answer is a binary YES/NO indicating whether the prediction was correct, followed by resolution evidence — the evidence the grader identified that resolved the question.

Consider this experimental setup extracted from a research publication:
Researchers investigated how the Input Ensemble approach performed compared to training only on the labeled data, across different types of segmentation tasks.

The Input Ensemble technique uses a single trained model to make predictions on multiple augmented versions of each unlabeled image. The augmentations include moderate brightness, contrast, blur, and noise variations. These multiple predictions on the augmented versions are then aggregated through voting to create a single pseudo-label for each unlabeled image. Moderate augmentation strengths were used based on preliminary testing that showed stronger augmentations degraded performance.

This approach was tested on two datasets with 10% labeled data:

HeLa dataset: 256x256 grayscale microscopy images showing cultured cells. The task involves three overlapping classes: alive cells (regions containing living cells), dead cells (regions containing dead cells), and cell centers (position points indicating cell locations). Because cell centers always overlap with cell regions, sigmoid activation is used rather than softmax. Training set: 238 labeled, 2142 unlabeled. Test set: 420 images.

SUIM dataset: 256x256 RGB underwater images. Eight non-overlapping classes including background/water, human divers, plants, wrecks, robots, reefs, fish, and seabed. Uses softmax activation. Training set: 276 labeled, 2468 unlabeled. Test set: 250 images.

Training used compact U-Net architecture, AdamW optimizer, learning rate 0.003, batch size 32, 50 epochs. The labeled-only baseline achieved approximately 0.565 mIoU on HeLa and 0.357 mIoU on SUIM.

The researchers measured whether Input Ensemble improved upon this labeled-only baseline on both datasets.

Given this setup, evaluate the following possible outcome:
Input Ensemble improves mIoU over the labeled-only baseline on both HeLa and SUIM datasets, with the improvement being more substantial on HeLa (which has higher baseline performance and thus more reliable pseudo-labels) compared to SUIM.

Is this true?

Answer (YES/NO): NO